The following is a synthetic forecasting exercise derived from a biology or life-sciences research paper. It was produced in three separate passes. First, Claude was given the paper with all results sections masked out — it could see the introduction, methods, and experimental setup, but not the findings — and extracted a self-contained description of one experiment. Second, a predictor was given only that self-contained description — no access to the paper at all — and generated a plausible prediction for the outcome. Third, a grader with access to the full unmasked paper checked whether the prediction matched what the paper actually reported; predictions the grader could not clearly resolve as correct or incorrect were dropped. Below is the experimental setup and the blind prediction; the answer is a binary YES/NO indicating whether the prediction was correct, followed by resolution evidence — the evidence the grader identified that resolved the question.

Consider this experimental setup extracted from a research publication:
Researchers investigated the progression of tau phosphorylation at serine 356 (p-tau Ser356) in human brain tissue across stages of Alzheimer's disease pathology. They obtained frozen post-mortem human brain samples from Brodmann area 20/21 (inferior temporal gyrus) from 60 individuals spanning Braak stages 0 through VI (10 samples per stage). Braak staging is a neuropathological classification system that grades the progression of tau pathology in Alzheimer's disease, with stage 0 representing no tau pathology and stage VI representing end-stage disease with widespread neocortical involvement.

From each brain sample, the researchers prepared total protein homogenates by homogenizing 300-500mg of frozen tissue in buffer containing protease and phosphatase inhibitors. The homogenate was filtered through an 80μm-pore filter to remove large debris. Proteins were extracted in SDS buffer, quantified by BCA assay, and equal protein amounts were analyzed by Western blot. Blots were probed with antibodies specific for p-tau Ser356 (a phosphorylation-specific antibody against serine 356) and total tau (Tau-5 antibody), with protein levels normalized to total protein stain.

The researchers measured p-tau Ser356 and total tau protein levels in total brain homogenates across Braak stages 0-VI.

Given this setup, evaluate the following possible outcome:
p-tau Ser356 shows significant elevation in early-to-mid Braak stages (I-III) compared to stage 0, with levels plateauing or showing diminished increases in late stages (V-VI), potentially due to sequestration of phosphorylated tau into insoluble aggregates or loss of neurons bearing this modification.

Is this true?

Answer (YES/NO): NO